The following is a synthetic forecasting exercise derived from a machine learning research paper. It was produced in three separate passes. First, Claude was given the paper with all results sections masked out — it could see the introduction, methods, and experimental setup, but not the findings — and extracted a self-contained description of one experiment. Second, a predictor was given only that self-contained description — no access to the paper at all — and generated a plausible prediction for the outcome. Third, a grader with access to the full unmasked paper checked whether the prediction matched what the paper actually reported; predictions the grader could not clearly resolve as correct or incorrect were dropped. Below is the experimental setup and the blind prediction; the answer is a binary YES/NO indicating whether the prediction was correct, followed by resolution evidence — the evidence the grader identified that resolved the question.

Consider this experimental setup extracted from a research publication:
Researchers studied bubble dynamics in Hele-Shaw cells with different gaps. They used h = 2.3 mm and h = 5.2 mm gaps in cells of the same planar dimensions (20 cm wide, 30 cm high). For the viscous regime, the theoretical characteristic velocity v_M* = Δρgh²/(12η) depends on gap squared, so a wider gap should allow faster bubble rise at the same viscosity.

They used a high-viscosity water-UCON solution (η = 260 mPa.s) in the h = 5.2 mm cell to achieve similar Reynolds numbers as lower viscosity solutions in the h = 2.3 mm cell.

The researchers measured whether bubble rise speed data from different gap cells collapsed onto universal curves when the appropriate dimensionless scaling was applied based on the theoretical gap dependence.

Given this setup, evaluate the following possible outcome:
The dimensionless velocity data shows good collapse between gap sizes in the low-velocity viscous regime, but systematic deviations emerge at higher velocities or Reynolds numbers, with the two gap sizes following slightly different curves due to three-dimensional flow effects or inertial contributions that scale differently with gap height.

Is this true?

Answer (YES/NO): NO